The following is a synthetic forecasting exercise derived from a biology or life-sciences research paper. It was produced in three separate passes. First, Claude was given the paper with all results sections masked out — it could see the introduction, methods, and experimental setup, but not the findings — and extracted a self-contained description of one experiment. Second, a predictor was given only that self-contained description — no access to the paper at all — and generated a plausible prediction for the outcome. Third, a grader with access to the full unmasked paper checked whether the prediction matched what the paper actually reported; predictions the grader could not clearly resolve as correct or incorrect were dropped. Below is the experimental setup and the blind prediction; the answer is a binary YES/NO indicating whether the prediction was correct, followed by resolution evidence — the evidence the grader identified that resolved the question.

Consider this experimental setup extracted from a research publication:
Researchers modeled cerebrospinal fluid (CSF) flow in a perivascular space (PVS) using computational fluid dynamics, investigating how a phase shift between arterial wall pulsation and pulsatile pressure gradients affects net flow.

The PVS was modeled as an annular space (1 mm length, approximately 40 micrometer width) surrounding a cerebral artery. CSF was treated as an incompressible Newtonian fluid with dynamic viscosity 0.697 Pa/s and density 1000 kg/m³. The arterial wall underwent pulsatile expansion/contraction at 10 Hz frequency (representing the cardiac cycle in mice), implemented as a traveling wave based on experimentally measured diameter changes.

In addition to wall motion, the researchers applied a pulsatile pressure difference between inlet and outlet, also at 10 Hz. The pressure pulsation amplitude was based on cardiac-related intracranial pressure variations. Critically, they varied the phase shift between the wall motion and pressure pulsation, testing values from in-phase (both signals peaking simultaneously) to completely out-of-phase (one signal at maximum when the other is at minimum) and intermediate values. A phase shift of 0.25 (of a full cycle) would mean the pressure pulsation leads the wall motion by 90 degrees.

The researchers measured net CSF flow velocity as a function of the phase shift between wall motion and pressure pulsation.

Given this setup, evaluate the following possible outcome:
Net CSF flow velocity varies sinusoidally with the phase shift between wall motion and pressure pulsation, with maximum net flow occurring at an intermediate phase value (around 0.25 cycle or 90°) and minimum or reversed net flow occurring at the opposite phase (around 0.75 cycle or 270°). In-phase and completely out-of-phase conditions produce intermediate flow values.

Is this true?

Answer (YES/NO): NO